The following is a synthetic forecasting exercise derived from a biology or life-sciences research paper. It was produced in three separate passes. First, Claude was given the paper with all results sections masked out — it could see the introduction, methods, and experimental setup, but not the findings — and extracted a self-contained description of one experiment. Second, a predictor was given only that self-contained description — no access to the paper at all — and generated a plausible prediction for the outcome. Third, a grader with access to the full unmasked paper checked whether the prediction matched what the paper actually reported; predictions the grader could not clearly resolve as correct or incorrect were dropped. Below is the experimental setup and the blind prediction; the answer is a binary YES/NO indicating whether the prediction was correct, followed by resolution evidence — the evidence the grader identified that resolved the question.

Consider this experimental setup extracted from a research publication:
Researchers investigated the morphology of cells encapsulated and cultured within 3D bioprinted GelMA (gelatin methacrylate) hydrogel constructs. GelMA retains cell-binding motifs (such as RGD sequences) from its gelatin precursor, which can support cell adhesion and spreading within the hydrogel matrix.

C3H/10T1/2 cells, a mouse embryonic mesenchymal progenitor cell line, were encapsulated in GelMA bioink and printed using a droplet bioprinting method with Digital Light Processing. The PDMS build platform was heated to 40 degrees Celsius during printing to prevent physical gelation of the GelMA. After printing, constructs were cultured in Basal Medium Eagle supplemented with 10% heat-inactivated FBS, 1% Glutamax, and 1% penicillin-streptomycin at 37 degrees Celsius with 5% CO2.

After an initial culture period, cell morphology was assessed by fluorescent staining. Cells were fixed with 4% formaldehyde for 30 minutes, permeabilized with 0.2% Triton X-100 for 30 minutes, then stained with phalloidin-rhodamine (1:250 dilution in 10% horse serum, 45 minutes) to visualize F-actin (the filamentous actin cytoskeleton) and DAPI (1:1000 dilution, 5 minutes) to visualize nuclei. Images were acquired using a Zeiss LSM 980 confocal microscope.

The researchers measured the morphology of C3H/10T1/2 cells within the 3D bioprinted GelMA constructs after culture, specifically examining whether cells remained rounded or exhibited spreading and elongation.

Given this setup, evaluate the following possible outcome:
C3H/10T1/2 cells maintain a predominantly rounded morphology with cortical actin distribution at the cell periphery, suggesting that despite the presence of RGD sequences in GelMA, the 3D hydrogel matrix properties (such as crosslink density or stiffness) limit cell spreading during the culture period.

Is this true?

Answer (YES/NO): NO